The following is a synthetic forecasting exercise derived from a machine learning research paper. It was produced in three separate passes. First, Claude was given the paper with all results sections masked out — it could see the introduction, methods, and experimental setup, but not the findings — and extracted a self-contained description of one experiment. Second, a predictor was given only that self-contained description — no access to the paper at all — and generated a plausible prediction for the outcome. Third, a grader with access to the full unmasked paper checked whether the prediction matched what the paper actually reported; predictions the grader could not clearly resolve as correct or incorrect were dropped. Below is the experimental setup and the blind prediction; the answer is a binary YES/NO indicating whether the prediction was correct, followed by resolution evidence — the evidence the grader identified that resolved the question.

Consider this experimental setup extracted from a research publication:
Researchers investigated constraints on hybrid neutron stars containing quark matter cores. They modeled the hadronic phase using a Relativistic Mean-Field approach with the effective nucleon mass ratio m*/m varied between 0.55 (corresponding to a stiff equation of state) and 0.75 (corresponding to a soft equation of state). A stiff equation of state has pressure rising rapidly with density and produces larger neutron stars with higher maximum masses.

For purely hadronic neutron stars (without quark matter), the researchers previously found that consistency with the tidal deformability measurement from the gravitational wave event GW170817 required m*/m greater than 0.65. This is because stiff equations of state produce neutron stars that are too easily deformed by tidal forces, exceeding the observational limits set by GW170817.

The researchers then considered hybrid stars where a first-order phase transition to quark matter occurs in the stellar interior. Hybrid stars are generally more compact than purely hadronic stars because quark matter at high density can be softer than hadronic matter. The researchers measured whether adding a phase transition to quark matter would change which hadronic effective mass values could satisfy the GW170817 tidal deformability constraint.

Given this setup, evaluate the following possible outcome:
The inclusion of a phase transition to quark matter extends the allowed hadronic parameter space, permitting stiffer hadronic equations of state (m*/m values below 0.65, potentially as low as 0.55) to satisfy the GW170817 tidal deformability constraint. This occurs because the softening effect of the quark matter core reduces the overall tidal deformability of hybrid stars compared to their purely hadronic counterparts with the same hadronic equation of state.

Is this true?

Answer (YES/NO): YES